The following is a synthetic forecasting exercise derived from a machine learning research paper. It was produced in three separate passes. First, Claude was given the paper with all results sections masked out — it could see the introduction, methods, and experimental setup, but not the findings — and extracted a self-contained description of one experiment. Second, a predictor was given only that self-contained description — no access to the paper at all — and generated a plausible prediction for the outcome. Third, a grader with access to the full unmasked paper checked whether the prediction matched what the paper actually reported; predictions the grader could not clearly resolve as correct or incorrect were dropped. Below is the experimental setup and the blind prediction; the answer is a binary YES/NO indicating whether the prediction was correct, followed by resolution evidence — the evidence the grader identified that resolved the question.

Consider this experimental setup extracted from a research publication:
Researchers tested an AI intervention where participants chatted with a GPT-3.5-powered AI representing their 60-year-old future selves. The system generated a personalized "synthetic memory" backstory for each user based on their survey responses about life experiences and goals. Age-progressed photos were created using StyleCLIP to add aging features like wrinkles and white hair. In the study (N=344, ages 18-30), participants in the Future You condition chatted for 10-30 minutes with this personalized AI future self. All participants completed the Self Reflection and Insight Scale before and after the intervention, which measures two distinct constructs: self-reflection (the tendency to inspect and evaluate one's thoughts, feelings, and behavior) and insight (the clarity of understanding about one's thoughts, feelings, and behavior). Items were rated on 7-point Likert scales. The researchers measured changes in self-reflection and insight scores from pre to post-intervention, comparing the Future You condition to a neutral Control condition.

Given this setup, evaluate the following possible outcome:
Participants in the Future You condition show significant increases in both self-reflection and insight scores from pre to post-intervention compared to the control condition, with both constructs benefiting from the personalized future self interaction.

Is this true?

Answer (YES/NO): NO